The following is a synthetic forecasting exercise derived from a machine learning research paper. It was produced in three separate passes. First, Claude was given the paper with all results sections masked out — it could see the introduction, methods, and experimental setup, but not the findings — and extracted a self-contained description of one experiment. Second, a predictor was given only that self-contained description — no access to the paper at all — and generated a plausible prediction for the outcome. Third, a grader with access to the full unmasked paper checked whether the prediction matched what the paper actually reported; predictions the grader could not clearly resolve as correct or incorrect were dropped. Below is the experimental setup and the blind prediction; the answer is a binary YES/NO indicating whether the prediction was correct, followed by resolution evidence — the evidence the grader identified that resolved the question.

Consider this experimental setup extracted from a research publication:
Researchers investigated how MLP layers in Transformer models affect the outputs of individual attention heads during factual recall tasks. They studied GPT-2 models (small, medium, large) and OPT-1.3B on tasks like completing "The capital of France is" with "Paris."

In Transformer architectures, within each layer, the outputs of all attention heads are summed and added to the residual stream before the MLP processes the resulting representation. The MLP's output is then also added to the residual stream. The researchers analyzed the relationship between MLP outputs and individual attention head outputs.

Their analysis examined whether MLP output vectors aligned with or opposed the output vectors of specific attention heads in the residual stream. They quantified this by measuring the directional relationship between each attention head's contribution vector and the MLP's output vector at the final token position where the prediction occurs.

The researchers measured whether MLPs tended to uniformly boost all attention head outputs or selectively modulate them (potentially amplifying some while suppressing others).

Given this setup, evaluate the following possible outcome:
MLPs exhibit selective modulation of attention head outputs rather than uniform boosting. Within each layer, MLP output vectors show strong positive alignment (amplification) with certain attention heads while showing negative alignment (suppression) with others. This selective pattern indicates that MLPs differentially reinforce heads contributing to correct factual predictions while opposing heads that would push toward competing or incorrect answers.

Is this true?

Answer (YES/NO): YES